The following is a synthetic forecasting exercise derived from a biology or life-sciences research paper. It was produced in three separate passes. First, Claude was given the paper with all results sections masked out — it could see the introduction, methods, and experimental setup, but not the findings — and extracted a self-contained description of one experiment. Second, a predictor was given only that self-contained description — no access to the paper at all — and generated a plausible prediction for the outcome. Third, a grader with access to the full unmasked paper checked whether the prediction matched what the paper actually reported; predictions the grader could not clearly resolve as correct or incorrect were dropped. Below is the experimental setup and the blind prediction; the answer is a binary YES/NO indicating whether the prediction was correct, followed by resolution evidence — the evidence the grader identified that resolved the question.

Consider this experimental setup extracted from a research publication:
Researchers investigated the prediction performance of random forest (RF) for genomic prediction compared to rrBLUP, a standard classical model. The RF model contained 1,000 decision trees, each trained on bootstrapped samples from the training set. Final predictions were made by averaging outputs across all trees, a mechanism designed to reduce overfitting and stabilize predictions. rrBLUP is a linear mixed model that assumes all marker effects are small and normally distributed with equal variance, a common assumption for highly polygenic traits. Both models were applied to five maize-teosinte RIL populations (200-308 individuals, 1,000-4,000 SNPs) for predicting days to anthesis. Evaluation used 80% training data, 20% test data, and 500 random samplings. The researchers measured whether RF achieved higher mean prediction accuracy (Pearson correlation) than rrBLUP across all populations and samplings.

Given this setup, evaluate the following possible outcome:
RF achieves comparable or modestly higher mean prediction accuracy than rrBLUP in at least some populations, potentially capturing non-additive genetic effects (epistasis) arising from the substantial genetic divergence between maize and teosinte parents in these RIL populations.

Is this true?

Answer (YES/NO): NO